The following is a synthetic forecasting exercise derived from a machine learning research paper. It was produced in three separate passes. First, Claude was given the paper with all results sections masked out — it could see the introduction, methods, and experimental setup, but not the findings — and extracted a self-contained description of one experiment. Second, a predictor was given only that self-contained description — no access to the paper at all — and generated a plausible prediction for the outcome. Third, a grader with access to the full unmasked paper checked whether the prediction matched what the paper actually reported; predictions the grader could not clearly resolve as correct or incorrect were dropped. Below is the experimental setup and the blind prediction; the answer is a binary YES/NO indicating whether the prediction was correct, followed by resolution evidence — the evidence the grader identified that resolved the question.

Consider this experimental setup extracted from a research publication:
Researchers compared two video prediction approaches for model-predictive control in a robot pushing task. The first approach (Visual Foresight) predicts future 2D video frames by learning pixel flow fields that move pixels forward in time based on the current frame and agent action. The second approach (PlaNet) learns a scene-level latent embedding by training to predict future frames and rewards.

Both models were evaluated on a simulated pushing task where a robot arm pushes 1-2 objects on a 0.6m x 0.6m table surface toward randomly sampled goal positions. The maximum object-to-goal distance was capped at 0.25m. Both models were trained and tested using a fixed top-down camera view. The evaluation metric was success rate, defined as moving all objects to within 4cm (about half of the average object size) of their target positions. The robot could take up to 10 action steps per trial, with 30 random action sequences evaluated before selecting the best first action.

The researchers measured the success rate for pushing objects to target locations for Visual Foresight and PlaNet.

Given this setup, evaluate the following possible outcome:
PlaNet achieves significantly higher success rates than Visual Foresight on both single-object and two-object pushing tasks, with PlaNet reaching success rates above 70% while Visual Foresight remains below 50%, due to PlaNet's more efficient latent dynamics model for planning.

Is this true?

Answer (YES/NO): NO